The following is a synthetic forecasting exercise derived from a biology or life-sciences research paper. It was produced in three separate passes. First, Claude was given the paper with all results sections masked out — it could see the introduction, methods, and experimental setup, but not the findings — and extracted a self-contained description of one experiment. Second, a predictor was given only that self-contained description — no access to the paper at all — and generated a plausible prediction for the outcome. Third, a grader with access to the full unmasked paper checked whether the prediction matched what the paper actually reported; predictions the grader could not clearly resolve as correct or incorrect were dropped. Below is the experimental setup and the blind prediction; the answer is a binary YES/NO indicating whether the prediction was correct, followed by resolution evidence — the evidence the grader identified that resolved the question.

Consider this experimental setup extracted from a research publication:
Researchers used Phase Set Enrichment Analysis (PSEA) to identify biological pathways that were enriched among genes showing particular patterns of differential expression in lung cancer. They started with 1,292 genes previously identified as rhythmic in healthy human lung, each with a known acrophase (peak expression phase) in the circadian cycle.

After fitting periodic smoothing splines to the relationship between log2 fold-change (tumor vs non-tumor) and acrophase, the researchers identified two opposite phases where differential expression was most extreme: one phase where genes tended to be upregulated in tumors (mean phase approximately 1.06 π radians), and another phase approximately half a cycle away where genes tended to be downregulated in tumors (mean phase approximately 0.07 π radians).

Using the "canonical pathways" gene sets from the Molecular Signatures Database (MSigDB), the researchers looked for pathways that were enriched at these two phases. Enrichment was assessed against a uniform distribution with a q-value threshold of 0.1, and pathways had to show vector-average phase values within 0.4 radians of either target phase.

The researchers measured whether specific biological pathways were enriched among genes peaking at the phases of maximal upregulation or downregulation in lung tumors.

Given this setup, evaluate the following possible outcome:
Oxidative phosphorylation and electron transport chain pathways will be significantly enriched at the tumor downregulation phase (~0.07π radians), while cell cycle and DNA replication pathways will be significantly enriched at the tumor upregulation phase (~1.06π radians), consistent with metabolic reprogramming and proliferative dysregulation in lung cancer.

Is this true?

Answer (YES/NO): NO